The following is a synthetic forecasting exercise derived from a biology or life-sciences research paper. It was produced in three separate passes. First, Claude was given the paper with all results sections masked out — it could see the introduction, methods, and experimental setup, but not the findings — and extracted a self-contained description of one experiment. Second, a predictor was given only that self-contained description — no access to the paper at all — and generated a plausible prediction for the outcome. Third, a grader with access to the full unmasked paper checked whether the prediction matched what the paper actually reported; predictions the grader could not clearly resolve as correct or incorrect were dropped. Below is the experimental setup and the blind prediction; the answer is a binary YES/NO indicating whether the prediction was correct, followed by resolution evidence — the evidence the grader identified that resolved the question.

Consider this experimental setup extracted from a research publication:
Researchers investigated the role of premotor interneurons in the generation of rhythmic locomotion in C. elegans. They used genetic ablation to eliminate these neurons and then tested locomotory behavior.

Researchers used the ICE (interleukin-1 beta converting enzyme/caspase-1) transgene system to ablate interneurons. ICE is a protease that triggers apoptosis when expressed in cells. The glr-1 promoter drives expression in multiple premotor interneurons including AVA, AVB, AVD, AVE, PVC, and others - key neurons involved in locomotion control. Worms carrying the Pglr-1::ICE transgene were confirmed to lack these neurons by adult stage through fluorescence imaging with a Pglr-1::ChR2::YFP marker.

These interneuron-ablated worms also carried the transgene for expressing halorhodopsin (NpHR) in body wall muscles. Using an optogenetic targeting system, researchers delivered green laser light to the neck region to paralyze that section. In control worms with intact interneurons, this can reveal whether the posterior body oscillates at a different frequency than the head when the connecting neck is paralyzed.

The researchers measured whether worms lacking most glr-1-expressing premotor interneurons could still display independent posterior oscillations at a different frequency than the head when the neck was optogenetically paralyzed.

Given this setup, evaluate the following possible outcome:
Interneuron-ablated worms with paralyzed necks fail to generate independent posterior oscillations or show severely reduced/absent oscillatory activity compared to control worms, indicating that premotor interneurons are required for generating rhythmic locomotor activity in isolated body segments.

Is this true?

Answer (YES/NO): NO